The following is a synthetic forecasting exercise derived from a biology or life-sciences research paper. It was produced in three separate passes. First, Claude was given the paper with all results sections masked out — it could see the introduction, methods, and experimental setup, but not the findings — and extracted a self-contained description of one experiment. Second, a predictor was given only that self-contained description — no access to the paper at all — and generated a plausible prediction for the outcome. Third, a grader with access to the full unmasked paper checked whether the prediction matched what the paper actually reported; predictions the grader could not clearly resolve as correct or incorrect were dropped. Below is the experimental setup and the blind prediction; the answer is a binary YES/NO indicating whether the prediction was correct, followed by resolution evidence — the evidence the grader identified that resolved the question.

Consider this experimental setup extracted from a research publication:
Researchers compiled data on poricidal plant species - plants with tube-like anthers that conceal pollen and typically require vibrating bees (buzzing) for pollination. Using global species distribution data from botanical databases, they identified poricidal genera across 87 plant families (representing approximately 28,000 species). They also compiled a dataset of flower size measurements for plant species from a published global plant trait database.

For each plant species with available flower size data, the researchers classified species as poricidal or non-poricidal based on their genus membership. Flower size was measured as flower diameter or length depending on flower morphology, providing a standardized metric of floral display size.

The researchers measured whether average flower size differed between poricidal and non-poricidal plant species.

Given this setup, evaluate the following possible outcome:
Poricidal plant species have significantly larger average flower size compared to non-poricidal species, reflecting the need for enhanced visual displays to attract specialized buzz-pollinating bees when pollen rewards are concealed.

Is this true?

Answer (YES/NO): NO